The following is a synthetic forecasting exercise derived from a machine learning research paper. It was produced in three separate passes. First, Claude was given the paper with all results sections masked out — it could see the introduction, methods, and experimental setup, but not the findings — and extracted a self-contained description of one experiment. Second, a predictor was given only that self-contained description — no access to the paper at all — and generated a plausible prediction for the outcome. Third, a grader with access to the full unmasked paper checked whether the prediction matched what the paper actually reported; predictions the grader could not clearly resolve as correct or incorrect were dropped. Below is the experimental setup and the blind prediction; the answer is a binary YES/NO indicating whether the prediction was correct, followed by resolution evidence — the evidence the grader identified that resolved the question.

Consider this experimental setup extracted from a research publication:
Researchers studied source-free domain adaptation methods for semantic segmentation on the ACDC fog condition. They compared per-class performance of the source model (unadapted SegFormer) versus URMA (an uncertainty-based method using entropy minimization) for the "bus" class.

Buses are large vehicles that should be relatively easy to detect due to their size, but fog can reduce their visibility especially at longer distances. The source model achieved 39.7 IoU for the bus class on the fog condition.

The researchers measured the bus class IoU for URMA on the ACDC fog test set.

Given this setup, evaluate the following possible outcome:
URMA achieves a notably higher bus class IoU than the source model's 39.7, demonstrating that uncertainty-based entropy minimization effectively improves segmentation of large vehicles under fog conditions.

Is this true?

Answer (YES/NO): YES